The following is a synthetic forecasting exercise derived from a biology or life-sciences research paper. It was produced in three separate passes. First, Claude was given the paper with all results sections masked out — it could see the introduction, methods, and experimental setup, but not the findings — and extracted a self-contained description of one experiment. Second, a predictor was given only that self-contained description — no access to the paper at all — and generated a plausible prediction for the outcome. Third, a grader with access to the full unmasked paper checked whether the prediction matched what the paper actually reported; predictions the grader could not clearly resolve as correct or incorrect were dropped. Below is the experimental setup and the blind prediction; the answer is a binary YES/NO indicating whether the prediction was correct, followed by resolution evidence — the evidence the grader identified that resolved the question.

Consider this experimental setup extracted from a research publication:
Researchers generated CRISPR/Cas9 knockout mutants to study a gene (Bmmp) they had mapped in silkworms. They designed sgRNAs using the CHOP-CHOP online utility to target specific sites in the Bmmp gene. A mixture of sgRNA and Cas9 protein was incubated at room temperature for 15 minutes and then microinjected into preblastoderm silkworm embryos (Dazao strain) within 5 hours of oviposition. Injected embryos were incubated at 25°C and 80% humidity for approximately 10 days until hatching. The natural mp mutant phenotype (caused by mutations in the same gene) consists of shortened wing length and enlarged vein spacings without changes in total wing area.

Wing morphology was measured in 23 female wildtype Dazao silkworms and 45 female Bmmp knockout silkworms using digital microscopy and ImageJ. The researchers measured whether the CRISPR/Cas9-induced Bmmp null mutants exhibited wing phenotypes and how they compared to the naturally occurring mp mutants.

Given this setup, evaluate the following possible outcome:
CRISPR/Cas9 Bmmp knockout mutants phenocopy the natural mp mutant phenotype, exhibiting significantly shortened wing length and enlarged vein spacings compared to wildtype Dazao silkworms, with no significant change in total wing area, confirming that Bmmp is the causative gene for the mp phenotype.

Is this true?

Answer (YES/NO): NO